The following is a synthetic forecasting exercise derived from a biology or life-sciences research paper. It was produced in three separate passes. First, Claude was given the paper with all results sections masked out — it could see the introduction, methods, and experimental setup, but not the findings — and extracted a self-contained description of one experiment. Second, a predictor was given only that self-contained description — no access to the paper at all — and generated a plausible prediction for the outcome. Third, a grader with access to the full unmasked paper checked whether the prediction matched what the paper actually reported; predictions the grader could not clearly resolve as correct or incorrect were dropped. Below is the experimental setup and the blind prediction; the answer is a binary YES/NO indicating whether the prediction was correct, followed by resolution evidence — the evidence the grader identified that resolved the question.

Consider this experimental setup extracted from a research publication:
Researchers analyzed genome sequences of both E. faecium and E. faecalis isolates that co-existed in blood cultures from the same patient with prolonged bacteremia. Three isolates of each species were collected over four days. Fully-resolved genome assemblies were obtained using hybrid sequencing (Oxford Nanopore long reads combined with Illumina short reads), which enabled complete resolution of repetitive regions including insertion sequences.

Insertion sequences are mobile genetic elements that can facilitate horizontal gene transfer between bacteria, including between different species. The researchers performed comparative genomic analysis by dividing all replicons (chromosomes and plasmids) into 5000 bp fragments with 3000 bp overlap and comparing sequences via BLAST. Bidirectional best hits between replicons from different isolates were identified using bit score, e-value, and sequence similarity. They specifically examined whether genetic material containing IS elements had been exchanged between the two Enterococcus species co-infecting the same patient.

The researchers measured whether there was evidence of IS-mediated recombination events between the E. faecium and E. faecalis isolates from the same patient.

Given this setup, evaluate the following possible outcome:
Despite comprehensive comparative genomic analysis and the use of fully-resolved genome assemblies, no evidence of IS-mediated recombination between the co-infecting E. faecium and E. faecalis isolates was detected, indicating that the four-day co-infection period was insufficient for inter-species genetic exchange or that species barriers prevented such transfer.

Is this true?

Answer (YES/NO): NO